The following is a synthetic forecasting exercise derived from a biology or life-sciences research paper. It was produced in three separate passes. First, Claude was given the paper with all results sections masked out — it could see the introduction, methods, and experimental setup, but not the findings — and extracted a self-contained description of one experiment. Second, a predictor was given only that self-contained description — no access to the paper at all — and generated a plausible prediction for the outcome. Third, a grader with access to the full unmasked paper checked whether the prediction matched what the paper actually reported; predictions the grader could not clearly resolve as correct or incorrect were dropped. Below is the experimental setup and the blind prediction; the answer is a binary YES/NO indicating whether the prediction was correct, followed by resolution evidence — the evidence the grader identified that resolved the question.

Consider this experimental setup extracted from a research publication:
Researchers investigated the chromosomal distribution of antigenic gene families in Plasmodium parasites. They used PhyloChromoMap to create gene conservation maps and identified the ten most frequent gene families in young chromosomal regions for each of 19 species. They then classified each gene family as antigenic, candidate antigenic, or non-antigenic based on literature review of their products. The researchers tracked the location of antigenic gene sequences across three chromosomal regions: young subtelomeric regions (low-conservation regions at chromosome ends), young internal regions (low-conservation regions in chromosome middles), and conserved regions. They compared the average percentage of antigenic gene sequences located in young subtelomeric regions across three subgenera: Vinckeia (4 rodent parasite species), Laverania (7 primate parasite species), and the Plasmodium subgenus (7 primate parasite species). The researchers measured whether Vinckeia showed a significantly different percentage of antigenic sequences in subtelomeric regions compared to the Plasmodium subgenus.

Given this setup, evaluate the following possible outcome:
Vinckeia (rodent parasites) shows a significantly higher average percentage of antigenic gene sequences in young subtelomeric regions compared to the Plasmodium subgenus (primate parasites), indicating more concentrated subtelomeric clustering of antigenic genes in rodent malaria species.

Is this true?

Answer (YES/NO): YES